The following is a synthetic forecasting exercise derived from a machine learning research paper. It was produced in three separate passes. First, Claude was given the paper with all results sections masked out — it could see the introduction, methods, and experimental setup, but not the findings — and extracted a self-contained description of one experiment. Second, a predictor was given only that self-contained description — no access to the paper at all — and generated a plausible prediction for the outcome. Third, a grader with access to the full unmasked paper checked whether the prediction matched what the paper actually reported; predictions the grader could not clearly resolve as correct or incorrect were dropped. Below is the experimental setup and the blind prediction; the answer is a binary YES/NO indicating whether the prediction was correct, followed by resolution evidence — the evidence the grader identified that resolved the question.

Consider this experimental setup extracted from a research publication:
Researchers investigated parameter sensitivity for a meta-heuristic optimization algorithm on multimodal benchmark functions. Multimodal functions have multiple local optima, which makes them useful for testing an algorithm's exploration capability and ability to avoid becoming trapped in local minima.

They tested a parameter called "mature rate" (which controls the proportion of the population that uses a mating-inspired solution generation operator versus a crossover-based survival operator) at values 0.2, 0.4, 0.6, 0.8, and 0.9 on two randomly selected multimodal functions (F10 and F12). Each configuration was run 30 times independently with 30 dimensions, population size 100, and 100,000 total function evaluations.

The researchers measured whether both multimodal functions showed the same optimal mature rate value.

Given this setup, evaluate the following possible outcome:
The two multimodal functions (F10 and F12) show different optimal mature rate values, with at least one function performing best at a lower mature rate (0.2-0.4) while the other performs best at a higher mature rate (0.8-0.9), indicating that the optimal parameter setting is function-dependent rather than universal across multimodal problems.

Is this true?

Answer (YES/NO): NO